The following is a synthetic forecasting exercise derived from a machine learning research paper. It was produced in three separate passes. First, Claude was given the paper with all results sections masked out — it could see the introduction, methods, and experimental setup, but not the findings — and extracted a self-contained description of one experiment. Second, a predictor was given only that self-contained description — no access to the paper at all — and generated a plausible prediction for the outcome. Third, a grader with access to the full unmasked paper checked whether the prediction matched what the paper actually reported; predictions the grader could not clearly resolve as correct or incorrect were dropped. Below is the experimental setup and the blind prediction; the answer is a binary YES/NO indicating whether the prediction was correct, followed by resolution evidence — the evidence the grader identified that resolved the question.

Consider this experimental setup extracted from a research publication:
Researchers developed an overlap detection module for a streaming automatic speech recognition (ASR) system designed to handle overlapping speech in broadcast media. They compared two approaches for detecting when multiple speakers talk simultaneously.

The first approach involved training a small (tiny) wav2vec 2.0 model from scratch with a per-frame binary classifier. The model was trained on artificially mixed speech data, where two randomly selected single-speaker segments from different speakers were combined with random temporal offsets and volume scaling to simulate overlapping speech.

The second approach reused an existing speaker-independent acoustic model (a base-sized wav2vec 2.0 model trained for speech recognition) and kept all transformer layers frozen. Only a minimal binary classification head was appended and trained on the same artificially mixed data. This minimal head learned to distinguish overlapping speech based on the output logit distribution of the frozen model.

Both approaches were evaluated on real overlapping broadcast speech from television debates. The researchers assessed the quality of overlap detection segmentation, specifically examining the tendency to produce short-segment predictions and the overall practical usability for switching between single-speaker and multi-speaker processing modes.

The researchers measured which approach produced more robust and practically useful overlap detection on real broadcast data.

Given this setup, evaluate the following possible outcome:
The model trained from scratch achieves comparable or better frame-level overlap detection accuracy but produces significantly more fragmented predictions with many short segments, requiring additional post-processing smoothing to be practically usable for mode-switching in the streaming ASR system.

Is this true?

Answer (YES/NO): NO